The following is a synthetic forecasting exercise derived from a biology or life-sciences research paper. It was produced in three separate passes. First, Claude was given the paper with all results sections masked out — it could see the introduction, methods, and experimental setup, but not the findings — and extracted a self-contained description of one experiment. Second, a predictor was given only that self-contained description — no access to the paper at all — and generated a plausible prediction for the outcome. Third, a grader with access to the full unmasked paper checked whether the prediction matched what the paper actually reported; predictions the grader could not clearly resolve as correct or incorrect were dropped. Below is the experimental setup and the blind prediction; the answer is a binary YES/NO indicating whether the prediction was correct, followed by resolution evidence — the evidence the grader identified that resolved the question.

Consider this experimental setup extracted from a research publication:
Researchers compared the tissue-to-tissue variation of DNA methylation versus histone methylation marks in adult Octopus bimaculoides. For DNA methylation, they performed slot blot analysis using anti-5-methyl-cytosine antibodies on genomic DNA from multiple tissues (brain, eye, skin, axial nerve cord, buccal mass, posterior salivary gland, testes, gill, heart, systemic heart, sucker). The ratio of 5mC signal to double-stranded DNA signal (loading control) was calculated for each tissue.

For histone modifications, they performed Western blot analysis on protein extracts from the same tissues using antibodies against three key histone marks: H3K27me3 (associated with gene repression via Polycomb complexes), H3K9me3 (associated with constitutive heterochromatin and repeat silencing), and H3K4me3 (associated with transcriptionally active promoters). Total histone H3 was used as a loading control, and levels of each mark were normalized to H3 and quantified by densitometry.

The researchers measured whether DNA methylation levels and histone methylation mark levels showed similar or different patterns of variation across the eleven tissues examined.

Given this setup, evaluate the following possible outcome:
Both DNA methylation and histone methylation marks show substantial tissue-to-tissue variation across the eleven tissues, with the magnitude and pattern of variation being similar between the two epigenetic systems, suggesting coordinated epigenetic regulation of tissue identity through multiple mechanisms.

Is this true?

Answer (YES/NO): NO